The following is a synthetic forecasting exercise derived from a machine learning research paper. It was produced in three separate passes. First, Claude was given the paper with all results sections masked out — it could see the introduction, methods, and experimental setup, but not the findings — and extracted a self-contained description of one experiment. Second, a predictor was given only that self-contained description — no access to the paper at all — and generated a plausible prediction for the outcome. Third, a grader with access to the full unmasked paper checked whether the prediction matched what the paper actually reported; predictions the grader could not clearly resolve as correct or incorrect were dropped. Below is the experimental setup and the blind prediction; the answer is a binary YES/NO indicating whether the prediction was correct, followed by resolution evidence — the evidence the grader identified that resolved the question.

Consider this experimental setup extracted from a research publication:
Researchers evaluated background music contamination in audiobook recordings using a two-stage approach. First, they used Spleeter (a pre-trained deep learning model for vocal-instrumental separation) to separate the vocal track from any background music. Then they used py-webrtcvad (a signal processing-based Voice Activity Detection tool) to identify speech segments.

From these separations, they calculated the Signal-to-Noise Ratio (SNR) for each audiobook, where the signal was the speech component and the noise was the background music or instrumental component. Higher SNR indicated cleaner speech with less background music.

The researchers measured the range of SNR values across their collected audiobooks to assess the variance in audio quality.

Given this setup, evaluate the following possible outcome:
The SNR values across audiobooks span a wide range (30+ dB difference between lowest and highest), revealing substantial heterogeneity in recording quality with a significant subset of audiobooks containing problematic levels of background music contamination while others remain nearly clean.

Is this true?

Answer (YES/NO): YES